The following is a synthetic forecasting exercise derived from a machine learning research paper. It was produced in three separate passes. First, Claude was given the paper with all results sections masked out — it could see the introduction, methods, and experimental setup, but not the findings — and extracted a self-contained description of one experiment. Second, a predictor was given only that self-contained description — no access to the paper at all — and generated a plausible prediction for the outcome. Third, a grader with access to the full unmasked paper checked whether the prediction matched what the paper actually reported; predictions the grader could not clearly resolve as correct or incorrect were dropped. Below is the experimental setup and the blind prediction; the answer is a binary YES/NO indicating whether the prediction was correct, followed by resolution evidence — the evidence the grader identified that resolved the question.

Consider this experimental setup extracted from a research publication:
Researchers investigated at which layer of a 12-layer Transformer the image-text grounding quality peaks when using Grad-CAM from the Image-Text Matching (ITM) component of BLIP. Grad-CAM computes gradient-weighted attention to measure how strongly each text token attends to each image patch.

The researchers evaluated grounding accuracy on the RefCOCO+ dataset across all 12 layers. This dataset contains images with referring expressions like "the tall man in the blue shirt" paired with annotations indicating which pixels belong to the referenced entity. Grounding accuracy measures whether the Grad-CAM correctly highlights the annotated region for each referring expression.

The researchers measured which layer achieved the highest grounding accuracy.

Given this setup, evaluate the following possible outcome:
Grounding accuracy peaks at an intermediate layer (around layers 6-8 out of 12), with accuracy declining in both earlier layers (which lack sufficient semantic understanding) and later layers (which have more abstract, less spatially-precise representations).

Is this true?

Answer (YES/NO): YES